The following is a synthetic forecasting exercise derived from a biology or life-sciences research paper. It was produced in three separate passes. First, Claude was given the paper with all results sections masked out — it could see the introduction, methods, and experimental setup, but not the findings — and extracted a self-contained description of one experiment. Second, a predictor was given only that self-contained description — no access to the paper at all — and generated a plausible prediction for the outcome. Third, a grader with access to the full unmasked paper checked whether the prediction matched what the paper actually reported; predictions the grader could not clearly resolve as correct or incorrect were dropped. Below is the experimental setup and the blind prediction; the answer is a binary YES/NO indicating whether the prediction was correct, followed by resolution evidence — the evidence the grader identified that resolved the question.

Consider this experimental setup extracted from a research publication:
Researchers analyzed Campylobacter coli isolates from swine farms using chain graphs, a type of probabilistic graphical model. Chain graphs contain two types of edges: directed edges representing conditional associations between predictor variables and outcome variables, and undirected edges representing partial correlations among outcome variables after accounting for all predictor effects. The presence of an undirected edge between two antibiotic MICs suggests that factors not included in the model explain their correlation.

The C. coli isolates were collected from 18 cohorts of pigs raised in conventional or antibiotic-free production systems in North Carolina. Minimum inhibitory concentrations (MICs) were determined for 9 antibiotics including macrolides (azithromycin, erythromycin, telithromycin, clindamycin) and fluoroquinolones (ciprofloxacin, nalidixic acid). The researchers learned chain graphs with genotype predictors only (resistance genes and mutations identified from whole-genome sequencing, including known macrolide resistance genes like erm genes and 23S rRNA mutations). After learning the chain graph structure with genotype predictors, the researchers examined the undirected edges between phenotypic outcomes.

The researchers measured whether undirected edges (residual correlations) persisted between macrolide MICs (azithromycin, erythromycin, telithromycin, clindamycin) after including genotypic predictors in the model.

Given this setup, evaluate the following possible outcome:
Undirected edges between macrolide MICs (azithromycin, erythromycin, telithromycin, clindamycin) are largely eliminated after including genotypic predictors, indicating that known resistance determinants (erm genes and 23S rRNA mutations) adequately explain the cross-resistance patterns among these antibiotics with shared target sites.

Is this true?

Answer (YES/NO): NO